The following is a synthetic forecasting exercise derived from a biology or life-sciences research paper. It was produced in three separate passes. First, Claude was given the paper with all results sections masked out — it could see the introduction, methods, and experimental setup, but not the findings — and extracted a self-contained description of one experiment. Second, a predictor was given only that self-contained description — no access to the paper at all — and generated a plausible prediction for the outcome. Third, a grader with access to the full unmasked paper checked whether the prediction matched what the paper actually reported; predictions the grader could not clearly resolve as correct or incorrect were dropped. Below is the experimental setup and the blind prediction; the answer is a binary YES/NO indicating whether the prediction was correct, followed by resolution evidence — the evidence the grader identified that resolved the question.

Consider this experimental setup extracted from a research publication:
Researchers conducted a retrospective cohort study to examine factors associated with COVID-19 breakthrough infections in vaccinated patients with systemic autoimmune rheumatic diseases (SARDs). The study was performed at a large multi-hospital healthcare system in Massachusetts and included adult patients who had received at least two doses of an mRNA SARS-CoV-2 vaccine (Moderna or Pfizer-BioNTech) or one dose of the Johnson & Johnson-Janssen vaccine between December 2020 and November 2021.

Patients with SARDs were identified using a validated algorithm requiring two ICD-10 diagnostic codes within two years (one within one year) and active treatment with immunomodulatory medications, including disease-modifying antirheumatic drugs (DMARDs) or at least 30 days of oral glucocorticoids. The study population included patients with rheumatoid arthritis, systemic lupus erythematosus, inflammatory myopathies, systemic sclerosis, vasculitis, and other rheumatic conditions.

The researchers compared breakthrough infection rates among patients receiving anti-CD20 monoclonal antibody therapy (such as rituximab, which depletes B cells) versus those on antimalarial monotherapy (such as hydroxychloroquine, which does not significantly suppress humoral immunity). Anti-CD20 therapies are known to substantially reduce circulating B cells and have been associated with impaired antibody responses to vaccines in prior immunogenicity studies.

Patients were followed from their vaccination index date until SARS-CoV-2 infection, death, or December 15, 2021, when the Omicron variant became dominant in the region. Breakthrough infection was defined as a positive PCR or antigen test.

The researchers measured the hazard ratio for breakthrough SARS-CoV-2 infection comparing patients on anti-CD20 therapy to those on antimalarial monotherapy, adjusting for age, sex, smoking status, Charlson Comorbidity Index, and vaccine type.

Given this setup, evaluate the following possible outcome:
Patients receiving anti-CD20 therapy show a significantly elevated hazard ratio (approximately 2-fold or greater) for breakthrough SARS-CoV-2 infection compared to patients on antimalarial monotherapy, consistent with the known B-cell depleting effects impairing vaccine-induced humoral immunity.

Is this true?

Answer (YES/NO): YES